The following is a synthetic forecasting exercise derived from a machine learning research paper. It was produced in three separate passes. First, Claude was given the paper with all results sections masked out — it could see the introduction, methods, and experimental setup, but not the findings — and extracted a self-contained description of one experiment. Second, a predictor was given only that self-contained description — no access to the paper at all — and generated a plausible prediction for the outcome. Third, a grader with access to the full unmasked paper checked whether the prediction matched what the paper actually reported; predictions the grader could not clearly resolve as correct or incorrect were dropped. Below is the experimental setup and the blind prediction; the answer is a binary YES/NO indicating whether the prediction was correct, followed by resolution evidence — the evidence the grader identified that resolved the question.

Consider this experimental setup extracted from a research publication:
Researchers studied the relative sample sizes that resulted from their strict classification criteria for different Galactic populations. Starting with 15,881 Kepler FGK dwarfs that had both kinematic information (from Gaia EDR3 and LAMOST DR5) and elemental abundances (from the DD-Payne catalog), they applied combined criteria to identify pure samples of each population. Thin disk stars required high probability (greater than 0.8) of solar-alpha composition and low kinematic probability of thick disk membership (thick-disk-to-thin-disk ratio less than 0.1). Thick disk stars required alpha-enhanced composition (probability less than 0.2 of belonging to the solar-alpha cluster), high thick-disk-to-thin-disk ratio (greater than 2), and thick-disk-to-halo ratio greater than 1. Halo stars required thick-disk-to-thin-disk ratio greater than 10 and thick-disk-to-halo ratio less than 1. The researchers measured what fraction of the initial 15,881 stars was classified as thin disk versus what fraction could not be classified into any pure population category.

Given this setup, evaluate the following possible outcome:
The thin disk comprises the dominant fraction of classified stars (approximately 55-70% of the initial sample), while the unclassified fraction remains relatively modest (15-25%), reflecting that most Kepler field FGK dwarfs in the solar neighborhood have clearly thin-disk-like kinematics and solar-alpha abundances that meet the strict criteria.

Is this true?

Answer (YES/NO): NO